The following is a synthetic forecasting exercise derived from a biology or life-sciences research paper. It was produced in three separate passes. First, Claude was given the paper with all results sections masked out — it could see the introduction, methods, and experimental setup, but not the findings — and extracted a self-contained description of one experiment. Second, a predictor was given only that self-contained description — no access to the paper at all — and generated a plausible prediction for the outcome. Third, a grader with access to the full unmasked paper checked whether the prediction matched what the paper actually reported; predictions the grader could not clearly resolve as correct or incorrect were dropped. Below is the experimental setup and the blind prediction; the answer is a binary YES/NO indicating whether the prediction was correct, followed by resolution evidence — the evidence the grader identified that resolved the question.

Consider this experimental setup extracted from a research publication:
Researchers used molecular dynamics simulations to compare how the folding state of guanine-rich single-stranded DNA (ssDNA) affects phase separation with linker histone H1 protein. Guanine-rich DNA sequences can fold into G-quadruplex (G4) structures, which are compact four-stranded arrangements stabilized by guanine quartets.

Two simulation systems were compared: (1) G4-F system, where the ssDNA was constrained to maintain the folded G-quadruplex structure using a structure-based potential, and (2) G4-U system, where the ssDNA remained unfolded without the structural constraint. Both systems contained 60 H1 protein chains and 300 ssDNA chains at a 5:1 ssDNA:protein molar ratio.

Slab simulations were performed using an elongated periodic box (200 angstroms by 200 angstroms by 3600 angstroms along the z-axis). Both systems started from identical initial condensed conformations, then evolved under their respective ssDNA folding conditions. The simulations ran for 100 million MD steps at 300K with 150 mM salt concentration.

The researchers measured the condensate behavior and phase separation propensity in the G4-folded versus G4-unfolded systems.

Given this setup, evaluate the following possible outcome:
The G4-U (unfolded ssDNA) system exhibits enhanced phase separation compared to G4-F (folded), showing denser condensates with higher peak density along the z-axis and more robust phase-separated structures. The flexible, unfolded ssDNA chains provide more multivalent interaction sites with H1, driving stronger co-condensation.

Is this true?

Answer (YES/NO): NO